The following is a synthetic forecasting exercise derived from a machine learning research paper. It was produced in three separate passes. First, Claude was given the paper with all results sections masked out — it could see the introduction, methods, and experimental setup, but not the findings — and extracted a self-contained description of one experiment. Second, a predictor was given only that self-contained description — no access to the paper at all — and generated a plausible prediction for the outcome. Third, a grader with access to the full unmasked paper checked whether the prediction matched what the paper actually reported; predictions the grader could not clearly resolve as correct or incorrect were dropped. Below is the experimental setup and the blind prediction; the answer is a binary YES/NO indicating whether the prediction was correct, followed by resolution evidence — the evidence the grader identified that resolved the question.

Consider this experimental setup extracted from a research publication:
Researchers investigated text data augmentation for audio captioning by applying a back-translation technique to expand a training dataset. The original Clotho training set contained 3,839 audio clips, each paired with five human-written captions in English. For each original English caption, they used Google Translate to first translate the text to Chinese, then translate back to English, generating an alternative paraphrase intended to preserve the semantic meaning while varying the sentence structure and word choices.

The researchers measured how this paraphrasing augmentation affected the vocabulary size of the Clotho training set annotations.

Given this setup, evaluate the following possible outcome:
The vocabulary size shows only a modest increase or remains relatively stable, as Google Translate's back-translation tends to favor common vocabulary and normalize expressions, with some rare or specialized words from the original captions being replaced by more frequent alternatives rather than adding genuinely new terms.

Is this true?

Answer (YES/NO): NO